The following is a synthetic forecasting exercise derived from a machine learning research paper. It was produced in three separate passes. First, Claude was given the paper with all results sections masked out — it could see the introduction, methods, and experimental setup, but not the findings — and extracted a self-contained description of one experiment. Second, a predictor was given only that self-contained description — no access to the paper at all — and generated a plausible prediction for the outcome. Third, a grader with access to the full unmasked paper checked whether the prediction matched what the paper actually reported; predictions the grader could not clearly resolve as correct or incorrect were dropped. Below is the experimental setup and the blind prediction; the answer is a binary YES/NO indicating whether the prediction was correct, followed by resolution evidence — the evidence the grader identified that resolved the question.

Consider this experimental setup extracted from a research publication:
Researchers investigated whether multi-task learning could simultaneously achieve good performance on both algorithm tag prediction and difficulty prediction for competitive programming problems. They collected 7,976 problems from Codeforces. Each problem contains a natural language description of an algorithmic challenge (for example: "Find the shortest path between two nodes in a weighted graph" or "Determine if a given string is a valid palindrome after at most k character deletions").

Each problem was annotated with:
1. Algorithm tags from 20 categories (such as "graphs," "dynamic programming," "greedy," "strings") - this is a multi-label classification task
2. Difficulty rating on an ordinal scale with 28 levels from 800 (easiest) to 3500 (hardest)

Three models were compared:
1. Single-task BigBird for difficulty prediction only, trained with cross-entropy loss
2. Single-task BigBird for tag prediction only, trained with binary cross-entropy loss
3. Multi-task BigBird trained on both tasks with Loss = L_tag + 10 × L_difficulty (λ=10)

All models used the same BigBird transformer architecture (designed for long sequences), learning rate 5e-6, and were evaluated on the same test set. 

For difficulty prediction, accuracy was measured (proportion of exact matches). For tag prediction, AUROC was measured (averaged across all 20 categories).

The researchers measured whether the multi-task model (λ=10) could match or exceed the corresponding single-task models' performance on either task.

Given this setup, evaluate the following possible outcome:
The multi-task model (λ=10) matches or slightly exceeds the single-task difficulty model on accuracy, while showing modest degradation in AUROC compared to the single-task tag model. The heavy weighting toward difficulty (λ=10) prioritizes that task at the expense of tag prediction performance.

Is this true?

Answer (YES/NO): NO